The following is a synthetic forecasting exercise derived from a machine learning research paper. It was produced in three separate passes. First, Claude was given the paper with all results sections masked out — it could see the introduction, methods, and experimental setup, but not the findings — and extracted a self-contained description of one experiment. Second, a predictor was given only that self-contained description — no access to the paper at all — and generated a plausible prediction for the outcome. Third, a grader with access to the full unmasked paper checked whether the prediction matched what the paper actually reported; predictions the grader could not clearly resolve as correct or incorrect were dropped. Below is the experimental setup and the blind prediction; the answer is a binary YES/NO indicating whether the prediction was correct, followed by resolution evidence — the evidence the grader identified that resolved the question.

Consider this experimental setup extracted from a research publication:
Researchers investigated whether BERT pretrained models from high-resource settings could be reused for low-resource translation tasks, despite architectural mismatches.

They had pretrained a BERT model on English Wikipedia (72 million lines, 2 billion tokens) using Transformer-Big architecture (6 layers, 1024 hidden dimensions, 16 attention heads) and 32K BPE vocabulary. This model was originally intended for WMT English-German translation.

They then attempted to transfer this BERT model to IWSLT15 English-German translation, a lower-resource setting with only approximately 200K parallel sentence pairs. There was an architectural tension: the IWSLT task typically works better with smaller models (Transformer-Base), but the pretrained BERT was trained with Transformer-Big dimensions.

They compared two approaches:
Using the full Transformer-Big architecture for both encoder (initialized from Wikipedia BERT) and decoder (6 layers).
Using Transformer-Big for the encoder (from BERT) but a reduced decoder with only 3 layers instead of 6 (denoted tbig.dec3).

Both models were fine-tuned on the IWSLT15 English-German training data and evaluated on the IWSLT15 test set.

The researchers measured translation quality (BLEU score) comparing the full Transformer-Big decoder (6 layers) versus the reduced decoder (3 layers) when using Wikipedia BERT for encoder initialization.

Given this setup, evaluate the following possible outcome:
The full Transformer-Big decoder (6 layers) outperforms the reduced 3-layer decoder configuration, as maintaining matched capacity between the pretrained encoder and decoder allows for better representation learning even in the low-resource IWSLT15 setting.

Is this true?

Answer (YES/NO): NO